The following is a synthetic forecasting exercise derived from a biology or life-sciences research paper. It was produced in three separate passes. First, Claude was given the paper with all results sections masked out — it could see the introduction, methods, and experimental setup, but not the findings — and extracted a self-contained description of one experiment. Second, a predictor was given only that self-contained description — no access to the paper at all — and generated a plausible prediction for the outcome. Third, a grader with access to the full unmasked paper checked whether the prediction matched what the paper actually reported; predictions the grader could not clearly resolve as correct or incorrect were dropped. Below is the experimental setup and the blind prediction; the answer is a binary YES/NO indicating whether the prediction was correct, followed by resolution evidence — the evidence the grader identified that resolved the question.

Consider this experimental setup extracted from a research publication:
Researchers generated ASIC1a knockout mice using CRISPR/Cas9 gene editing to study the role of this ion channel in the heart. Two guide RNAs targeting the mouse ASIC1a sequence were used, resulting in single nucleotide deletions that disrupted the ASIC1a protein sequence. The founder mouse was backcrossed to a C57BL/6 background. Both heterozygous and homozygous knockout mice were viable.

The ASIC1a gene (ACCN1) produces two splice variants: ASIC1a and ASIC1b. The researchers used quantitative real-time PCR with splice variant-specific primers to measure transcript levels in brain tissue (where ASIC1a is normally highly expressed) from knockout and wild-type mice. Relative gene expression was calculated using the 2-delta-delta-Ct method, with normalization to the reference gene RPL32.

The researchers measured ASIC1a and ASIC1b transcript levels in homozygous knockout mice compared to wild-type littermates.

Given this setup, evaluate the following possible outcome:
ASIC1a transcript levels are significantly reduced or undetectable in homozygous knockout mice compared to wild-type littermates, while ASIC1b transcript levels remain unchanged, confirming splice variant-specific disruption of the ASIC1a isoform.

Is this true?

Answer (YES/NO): YES